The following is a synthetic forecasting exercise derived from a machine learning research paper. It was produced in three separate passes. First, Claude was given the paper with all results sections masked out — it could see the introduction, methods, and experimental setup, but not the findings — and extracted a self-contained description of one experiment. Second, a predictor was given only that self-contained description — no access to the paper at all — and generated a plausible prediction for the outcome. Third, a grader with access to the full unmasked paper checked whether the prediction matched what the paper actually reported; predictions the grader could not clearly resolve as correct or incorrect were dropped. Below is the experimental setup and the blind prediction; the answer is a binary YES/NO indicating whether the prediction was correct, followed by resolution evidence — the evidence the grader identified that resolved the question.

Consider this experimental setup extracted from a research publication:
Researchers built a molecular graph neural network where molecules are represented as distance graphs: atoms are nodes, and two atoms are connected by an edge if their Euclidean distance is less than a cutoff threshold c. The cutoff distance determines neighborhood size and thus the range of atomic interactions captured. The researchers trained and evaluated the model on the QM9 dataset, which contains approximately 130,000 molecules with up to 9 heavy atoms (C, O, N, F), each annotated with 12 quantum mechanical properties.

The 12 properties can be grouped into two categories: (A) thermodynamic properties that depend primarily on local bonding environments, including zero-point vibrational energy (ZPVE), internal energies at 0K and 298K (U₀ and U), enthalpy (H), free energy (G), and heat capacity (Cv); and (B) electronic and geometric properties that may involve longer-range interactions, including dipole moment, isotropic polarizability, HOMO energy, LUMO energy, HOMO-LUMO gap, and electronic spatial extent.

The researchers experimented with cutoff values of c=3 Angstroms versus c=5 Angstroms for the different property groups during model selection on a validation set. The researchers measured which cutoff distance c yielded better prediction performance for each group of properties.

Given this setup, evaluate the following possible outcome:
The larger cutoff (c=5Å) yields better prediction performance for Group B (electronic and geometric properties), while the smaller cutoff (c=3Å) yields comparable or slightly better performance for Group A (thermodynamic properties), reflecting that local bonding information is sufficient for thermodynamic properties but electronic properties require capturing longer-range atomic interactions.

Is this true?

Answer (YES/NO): YES